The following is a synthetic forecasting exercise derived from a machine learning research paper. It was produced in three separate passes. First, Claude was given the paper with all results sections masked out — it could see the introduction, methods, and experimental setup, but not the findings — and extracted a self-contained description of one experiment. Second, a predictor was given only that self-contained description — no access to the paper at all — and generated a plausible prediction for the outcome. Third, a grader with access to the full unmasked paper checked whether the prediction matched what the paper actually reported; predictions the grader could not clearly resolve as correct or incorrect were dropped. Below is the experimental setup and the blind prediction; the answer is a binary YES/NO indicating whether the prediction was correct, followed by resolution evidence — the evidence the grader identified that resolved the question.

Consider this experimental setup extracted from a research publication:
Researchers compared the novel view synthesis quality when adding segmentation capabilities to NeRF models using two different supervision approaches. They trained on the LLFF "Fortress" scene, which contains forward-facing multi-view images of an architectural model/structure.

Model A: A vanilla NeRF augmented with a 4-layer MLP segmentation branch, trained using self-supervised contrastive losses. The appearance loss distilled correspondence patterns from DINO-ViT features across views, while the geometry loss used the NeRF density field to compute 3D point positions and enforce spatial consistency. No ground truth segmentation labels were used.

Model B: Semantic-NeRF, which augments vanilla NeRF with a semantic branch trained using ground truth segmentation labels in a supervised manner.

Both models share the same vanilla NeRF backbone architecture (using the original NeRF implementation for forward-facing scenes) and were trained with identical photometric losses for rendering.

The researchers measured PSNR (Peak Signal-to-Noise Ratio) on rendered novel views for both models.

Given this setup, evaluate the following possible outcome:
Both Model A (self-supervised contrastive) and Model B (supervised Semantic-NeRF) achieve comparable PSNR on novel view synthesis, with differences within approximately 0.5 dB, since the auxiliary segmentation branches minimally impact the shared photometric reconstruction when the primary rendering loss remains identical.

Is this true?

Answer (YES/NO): YES